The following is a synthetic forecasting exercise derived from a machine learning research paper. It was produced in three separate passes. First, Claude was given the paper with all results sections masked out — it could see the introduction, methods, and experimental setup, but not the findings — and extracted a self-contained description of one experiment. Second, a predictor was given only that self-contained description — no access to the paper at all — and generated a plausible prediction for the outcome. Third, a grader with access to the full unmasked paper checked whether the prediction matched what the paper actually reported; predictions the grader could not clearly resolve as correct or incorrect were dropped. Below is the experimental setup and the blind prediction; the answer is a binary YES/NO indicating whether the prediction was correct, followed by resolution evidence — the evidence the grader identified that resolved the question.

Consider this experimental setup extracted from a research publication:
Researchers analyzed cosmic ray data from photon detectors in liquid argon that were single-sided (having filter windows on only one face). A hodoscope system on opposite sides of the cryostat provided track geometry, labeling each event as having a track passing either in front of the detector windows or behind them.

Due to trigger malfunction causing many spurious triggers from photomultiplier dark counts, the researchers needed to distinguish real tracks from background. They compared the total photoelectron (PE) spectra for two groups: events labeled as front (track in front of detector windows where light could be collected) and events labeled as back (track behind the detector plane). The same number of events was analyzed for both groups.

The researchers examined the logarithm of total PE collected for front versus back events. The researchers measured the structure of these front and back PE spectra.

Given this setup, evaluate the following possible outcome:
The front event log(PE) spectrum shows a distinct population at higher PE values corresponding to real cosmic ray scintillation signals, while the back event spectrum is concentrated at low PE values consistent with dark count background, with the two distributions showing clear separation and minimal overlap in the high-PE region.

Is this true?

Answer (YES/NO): NO